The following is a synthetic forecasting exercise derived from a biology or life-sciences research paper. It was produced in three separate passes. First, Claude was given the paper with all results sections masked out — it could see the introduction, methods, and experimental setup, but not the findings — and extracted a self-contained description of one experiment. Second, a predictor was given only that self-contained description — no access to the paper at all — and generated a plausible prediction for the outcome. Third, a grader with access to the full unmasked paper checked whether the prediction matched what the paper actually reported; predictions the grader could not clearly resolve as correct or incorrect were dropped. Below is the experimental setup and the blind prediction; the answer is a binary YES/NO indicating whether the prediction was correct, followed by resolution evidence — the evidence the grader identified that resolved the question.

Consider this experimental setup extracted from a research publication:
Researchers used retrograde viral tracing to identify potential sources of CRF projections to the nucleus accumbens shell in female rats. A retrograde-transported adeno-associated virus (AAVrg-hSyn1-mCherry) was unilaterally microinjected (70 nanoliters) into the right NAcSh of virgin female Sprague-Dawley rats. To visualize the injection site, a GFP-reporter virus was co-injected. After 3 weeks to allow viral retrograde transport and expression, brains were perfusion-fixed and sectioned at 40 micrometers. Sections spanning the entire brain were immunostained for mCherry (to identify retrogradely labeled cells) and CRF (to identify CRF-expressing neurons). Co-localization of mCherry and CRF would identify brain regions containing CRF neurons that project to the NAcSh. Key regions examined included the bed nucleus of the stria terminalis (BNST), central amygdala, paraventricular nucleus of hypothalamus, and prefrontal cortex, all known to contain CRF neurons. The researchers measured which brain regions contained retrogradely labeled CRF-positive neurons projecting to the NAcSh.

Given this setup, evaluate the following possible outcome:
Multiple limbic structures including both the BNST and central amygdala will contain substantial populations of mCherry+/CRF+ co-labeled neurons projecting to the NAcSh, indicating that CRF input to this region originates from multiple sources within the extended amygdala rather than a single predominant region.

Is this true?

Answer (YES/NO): NO